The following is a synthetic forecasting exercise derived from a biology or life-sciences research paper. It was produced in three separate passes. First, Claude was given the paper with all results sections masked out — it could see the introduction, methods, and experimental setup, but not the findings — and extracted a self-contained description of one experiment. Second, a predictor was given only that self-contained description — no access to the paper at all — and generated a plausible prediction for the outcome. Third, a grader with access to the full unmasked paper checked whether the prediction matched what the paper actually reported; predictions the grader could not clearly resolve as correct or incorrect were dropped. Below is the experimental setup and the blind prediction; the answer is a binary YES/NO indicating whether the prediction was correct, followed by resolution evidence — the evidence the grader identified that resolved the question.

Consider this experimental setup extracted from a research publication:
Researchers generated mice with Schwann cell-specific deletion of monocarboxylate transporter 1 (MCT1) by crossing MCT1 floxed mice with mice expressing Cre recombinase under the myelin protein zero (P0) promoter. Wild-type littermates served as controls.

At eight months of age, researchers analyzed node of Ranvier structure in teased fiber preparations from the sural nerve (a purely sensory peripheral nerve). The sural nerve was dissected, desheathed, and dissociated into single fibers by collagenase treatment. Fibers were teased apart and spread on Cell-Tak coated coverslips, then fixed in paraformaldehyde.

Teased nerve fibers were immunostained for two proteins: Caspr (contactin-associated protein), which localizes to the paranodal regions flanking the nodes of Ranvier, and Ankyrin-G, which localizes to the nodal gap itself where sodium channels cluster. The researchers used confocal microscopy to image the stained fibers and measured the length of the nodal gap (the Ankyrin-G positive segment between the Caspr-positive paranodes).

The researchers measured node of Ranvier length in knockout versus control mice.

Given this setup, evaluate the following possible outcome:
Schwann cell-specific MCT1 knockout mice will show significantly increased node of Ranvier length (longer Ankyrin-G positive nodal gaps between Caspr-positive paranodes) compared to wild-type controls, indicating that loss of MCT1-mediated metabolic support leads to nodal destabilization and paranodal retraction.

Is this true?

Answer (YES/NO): YES